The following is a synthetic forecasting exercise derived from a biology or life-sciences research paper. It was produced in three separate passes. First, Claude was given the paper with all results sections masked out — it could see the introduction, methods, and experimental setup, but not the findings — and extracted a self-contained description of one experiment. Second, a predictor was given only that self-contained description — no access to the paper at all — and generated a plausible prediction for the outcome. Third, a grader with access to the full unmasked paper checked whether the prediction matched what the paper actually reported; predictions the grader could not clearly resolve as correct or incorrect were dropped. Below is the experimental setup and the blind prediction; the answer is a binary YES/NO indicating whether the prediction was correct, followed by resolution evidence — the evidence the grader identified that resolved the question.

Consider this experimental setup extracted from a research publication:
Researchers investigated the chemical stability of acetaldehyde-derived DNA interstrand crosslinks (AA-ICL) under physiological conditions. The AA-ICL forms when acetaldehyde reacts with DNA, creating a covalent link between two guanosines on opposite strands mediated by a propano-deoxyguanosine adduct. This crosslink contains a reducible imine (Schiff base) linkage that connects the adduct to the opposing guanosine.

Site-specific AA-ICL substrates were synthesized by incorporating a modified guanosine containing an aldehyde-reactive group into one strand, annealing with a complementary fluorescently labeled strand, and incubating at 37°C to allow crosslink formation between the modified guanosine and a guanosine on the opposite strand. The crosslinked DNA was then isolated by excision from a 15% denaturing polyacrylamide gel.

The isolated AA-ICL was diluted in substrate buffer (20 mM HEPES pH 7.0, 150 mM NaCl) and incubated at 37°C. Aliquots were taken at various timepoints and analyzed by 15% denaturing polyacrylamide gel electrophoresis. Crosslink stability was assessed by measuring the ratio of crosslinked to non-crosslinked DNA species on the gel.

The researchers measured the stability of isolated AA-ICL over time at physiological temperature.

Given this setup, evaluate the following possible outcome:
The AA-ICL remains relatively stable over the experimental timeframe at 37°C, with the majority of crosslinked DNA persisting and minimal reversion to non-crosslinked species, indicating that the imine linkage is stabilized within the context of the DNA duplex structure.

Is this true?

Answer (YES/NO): NO